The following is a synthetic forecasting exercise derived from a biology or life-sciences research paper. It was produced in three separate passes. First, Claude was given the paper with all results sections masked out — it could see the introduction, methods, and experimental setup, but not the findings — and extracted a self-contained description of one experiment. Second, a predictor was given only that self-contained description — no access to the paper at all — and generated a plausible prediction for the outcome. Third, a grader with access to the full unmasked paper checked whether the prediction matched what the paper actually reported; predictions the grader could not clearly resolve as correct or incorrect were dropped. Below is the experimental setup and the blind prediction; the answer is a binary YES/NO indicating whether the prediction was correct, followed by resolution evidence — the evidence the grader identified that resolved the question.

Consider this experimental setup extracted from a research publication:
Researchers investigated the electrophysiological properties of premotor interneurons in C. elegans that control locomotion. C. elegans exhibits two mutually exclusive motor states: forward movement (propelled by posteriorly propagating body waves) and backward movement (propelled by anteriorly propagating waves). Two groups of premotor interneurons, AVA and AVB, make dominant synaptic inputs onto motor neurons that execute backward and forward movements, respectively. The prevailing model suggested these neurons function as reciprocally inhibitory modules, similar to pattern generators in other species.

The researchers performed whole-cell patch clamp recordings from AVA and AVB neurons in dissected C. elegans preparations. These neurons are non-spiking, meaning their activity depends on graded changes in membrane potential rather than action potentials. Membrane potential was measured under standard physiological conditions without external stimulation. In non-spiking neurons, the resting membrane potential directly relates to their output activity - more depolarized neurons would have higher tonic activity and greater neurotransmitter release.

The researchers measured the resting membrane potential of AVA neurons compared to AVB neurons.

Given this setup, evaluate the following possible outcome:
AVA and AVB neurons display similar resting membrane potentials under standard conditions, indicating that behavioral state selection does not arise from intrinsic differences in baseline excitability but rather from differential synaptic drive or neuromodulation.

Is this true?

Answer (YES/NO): NO